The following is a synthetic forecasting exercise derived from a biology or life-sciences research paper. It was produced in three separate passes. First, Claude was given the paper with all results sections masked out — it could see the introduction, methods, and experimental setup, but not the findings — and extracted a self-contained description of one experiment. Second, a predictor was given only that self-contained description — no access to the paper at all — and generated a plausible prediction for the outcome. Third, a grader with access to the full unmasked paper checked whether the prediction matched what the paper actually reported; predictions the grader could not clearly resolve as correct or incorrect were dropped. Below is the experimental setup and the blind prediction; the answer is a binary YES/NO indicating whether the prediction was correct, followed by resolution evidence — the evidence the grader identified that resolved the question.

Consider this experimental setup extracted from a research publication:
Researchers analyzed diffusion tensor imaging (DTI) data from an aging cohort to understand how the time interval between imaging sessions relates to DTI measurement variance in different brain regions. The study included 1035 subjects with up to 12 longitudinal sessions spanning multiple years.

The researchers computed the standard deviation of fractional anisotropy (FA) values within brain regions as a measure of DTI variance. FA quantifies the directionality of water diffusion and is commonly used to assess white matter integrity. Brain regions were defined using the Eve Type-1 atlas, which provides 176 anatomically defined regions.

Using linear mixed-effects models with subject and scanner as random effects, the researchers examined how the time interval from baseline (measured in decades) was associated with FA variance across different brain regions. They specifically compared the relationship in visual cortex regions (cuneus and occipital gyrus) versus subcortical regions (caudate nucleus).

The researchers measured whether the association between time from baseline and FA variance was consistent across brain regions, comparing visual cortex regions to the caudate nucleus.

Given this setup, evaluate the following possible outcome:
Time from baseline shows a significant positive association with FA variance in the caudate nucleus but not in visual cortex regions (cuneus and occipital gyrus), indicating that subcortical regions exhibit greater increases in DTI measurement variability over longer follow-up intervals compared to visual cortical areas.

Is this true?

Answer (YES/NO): NO